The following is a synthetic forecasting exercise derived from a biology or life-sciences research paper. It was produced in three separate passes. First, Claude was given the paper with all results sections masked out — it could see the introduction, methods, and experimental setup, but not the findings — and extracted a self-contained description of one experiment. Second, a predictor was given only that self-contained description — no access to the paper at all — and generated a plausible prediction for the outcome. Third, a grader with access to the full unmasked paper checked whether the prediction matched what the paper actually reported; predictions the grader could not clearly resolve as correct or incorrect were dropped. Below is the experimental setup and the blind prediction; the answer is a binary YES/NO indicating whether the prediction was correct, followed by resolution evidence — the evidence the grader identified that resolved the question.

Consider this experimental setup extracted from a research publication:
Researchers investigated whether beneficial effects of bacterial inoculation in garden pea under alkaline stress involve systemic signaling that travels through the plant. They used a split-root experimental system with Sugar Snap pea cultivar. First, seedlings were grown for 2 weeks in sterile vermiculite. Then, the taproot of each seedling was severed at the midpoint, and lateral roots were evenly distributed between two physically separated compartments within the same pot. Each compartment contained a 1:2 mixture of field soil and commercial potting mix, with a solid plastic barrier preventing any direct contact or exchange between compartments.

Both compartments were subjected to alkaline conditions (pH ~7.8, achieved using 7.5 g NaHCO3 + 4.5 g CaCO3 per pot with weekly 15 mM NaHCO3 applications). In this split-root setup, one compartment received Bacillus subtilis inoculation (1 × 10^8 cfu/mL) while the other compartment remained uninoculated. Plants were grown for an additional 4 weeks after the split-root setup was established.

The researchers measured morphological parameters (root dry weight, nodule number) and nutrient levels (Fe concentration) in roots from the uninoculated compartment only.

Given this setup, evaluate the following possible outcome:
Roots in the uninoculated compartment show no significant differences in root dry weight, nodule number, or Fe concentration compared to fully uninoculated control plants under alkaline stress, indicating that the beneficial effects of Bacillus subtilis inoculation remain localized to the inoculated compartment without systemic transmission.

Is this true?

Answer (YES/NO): NO